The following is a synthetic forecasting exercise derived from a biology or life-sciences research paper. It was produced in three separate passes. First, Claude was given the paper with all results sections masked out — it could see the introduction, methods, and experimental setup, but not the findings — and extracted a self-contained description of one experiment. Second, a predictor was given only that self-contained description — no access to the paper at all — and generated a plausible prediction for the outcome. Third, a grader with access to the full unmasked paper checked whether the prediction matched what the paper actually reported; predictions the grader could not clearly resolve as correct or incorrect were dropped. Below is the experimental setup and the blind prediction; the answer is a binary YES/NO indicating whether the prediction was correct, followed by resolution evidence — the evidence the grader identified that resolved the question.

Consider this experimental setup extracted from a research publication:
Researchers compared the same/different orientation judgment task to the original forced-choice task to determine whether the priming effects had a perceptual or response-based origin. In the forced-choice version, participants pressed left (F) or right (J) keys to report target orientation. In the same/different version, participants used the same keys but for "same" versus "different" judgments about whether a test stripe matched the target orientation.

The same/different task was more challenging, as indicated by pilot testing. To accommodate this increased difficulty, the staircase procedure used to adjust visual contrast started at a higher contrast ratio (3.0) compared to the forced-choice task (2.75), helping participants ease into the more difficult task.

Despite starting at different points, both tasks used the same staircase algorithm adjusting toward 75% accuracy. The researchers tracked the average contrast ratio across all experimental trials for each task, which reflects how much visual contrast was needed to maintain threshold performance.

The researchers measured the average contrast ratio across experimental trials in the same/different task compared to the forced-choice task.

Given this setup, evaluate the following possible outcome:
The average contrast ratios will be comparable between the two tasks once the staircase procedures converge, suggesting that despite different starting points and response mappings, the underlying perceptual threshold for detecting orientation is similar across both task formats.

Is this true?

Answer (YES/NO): NO